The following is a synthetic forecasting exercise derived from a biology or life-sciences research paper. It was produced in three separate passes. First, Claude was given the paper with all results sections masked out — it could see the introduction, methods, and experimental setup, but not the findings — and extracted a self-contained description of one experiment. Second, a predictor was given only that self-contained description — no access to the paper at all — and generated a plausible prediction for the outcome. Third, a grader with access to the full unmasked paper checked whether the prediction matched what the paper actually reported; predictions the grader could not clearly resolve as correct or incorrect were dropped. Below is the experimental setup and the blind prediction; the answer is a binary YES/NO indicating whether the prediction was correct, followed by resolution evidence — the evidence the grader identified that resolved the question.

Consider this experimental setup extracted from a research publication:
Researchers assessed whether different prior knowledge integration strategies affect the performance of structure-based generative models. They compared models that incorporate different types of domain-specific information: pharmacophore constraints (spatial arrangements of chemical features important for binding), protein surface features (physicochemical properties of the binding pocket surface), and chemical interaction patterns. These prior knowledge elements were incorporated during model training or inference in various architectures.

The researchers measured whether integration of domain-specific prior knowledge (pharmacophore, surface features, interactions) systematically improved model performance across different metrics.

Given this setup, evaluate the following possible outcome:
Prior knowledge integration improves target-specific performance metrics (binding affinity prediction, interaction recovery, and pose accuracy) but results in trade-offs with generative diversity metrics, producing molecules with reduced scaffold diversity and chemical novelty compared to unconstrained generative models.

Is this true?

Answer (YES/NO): NO